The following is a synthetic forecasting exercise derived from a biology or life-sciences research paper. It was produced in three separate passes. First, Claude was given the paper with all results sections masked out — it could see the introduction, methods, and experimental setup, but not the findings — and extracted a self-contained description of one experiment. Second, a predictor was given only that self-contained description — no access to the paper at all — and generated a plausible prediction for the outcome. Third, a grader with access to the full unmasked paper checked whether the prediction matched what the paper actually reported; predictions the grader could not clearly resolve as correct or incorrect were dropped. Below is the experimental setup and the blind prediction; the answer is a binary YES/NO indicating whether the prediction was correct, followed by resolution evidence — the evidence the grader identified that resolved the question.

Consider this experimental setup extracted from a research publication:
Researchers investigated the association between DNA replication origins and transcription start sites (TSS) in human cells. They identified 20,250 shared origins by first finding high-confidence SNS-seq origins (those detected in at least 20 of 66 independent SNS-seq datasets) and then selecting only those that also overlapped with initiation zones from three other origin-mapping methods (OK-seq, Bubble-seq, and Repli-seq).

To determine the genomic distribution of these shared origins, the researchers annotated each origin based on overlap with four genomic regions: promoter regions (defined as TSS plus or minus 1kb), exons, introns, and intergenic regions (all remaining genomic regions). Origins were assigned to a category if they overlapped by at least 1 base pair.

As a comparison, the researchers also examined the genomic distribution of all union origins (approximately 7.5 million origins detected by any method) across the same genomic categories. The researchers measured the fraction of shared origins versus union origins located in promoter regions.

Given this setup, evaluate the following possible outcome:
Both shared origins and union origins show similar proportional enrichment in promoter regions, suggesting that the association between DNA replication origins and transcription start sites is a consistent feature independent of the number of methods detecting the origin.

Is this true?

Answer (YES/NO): NO